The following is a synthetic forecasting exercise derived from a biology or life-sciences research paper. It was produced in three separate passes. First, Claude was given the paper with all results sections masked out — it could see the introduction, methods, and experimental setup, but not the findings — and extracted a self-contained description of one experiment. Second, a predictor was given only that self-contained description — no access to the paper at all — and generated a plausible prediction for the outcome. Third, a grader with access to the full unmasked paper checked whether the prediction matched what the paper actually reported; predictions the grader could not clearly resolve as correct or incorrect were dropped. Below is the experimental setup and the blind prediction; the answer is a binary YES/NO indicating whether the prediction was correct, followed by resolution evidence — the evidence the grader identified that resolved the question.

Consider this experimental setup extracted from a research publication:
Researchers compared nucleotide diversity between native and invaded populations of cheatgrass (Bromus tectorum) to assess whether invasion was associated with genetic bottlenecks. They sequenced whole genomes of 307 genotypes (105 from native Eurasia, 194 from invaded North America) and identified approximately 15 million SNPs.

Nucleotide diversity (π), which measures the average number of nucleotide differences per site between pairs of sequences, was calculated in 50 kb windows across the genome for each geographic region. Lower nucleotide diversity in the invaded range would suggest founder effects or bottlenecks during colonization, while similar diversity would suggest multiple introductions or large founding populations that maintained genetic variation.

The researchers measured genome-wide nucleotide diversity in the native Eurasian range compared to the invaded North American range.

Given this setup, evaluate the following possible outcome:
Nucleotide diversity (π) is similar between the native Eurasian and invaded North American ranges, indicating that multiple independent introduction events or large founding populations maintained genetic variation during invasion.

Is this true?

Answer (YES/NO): NO